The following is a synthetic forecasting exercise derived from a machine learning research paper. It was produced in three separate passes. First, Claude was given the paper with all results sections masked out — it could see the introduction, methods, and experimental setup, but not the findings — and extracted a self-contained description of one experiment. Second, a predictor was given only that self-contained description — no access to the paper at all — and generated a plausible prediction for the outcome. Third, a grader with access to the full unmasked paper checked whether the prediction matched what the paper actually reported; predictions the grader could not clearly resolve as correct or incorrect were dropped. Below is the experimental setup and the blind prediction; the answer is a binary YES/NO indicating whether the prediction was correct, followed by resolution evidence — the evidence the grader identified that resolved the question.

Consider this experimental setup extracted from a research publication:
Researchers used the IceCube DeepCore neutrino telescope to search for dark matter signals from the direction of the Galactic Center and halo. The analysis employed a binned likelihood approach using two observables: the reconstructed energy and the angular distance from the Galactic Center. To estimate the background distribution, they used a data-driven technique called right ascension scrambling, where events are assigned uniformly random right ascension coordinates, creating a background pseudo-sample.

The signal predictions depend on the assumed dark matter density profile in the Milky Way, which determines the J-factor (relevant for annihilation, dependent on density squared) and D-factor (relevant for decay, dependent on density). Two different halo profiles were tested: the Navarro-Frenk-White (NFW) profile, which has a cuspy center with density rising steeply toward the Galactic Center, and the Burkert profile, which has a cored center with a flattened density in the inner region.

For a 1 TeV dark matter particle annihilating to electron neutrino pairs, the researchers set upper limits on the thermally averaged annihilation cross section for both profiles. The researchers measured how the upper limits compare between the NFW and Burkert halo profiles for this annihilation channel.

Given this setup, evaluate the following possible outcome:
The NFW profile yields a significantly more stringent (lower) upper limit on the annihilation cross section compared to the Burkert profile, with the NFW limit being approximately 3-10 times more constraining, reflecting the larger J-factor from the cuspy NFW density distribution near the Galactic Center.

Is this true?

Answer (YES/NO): YES